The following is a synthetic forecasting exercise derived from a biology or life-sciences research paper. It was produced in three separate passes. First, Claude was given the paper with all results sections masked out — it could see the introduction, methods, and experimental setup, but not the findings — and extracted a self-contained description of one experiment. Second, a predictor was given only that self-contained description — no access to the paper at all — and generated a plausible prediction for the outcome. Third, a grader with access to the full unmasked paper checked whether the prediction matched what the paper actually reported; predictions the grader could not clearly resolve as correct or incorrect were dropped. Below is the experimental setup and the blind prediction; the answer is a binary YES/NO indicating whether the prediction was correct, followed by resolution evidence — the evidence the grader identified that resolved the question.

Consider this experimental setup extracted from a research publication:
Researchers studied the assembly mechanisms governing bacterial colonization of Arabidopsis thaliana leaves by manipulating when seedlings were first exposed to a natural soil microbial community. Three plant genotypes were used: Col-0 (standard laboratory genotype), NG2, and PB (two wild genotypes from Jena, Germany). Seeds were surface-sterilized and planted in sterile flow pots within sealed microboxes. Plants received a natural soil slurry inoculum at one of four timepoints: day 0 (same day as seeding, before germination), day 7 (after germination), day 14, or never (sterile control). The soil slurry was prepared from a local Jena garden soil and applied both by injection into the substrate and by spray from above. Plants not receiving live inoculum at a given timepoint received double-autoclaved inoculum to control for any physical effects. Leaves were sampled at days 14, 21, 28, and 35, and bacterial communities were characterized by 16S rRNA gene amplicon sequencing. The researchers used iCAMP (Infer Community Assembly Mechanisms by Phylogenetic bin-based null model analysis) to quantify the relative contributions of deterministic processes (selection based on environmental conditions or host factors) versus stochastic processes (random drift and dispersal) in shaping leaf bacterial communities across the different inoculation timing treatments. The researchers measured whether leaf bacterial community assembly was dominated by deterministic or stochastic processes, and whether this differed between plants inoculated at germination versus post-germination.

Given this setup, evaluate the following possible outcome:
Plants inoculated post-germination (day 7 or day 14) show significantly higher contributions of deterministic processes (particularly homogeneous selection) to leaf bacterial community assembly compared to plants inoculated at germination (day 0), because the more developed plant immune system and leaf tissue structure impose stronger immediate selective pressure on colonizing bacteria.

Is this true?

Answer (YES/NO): NO